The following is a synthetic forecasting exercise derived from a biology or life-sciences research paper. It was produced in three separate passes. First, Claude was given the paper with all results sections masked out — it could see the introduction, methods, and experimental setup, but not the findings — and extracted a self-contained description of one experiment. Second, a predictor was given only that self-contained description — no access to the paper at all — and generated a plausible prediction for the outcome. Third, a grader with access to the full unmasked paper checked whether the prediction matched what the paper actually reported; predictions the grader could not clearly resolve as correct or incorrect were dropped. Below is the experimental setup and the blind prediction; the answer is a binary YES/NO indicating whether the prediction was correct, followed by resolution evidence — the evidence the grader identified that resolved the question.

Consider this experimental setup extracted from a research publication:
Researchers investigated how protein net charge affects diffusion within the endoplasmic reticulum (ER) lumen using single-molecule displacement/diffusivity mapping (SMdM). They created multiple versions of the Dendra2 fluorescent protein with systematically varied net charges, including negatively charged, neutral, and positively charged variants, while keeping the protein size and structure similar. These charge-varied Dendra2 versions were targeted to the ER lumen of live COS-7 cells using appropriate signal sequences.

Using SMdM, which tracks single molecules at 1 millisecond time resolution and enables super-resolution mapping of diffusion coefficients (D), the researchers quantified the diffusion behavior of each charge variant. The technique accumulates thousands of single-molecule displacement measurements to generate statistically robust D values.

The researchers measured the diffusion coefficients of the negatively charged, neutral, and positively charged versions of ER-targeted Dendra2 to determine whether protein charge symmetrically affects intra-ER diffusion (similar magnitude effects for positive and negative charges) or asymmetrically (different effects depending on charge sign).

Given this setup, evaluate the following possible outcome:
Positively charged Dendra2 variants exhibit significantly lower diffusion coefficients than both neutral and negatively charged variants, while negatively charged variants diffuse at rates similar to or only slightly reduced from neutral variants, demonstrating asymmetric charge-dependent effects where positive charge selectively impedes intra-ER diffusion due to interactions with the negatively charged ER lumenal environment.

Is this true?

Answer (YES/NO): YES